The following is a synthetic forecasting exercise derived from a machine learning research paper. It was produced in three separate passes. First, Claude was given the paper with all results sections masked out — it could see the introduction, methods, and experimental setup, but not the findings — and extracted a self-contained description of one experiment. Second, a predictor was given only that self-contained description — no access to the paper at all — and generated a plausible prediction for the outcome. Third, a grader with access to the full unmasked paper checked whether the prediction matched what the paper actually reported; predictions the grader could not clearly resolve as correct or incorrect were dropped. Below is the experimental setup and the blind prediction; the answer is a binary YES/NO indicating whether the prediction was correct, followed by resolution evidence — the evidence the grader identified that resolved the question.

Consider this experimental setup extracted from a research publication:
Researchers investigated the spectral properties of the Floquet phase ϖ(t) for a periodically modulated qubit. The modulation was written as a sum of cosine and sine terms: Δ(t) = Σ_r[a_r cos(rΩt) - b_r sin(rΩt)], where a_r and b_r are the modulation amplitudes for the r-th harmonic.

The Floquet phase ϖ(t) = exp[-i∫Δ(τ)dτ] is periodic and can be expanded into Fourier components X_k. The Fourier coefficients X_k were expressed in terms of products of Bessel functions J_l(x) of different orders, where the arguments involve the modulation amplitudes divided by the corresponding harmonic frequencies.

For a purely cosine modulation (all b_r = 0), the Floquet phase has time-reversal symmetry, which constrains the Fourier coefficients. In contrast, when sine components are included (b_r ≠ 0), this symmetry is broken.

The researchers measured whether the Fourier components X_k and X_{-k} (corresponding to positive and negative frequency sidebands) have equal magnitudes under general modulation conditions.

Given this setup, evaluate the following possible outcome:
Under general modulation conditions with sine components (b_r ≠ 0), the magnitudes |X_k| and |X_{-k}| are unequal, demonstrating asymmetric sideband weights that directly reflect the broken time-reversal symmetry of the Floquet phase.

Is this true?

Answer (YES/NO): YES